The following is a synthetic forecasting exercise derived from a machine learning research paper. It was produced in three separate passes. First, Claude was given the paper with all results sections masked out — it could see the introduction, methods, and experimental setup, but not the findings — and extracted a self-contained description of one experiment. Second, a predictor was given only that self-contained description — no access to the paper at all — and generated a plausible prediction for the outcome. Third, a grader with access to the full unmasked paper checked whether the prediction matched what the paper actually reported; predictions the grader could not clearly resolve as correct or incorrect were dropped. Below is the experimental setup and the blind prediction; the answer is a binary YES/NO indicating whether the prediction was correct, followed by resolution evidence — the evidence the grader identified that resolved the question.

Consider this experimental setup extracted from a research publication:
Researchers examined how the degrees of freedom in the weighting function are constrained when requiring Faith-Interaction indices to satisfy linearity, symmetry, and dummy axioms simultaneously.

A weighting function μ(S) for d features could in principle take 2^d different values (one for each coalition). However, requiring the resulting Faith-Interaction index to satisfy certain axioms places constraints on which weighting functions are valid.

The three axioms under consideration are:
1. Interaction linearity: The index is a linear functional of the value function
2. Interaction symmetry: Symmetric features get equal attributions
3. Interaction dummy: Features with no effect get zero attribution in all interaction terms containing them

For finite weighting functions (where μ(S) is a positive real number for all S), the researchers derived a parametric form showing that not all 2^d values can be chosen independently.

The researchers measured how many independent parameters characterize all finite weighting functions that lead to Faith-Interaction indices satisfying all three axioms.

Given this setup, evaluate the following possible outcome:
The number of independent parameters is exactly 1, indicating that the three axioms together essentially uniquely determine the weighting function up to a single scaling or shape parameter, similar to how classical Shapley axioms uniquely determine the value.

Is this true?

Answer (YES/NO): NO